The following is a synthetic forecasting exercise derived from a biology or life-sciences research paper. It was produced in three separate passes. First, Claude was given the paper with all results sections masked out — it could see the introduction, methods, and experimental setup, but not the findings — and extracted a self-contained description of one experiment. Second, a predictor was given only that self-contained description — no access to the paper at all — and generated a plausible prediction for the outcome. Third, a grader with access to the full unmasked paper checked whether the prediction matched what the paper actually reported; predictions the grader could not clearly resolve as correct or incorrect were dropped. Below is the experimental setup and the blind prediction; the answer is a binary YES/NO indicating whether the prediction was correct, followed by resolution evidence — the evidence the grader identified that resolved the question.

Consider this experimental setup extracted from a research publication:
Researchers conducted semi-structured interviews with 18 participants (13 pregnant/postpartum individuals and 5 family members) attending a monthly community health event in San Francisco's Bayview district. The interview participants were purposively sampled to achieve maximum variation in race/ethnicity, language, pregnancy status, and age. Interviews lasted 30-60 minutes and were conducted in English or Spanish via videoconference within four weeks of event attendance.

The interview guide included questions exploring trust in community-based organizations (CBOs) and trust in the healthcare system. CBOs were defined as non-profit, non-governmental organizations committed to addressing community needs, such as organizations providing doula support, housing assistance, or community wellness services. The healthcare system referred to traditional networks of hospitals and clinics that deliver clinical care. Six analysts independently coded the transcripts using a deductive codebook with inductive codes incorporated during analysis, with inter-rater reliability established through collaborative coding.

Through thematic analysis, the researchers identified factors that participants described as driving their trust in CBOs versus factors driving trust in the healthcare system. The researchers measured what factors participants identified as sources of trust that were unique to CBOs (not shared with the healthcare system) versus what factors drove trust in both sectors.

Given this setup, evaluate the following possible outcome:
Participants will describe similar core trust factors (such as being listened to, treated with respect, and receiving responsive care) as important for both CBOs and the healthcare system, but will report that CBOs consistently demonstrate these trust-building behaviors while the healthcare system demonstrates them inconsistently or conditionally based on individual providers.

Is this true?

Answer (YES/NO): YES